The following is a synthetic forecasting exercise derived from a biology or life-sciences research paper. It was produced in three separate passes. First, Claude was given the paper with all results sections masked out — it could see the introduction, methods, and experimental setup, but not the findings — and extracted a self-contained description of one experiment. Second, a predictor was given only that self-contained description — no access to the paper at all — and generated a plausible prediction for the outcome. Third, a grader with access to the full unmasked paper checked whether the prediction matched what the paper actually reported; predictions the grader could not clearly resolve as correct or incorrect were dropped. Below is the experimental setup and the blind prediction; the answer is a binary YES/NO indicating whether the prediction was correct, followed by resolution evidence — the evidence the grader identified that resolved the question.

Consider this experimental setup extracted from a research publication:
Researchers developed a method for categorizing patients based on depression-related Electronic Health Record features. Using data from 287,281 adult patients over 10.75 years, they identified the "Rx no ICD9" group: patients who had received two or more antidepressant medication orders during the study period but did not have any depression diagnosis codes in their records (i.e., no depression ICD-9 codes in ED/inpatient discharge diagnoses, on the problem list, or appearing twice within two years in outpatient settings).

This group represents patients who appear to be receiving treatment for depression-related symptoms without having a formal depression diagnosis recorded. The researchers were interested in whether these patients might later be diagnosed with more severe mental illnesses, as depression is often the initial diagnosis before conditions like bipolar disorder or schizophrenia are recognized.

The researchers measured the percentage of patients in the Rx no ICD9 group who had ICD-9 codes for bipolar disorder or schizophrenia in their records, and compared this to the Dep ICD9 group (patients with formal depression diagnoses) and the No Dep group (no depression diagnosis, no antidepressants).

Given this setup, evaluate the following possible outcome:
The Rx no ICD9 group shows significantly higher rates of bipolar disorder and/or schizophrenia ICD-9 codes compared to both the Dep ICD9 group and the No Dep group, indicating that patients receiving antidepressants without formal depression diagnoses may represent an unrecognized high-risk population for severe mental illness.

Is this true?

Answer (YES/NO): NO